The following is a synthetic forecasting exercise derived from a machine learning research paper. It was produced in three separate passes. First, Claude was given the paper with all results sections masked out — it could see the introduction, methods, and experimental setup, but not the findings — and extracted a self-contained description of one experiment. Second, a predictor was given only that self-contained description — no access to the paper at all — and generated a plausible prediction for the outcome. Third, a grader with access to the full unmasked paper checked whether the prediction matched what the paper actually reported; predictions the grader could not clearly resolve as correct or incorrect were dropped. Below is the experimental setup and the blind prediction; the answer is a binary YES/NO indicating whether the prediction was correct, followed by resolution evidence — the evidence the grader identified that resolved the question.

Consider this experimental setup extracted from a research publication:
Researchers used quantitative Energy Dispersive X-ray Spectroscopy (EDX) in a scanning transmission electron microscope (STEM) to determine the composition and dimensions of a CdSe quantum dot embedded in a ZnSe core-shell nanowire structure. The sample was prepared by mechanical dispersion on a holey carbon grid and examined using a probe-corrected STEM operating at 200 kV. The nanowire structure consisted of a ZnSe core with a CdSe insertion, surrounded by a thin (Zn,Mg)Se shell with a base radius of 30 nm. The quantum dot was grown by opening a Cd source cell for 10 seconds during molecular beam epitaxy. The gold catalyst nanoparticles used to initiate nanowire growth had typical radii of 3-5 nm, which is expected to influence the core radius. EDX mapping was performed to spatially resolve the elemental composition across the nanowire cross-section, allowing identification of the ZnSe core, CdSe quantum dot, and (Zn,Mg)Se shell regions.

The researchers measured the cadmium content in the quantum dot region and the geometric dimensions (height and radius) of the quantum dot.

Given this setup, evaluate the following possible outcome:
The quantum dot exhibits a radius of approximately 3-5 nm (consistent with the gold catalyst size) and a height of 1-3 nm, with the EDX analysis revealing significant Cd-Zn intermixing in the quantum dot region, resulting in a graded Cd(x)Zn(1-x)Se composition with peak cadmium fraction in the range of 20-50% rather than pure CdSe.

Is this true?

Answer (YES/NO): NO